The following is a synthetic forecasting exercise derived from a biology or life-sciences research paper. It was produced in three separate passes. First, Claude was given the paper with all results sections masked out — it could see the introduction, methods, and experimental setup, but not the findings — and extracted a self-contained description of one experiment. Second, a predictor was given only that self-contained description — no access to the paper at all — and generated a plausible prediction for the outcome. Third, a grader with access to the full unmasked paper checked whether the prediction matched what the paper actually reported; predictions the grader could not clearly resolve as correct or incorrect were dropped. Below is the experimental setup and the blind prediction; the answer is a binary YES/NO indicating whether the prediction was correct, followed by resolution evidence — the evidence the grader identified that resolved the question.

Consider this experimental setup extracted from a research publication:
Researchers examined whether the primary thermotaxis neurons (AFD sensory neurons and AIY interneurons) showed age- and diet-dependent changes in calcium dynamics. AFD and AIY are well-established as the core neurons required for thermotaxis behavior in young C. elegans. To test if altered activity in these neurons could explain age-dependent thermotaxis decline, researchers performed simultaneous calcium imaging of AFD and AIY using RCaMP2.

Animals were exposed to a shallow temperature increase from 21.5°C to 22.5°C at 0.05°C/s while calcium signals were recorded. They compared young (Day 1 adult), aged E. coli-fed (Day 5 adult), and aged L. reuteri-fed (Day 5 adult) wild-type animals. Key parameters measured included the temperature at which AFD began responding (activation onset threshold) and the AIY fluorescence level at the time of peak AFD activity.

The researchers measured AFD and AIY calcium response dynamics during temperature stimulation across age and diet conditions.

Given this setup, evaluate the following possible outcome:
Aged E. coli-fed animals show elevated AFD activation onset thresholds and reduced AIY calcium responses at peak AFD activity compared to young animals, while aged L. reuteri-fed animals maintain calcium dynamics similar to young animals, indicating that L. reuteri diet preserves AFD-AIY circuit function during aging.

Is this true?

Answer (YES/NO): NO